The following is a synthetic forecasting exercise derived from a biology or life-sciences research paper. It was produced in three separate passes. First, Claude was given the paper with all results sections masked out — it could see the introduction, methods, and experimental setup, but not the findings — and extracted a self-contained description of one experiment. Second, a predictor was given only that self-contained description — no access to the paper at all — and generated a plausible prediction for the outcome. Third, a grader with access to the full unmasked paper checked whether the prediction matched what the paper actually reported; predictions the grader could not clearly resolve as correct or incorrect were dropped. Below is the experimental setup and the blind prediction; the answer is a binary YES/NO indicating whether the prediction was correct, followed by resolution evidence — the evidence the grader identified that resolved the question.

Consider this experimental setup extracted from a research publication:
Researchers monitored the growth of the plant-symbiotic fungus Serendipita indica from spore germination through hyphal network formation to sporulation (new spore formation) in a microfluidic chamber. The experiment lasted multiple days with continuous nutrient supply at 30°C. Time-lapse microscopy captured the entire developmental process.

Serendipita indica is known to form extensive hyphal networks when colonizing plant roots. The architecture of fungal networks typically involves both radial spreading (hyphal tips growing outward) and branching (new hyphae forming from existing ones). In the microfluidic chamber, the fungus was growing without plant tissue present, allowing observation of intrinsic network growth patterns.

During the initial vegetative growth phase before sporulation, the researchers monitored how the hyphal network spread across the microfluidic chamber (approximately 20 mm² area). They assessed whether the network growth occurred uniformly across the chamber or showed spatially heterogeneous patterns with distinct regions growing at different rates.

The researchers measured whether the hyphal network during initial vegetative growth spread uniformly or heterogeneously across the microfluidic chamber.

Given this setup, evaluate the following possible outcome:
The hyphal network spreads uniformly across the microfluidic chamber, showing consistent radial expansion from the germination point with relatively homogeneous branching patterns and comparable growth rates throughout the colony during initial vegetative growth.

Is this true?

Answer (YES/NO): NO